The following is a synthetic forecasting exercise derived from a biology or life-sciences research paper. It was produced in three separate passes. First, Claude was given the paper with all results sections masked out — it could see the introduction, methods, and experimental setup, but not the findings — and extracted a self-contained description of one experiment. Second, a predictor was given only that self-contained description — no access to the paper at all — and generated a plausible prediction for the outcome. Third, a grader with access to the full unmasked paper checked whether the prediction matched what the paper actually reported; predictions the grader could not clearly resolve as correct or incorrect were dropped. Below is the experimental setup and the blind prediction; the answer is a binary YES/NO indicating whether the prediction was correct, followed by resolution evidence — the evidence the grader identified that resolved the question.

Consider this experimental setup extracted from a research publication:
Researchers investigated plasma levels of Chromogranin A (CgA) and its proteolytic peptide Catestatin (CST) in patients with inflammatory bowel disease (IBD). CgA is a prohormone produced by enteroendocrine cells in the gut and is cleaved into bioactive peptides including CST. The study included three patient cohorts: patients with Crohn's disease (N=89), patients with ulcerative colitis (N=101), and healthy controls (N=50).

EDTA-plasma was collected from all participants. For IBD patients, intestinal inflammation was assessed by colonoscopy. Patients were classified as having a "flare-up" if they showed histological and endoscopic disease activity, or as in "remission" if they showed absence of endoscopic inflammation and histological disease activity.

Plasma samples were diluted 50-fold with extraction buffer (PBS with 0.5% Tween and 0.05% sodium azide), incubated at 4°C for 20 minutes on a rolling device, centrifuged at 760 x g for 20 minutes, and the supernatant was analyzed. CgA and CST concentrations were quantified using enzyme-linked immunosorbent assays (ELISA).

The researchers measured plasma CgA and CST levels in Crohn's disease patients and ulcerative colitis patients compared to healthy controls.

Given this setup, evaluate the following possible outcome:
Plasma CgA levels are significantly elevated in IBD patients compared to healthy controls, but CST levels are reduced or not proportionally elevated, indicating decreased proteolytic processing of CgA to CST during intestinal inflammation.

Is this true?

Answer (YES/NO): NO